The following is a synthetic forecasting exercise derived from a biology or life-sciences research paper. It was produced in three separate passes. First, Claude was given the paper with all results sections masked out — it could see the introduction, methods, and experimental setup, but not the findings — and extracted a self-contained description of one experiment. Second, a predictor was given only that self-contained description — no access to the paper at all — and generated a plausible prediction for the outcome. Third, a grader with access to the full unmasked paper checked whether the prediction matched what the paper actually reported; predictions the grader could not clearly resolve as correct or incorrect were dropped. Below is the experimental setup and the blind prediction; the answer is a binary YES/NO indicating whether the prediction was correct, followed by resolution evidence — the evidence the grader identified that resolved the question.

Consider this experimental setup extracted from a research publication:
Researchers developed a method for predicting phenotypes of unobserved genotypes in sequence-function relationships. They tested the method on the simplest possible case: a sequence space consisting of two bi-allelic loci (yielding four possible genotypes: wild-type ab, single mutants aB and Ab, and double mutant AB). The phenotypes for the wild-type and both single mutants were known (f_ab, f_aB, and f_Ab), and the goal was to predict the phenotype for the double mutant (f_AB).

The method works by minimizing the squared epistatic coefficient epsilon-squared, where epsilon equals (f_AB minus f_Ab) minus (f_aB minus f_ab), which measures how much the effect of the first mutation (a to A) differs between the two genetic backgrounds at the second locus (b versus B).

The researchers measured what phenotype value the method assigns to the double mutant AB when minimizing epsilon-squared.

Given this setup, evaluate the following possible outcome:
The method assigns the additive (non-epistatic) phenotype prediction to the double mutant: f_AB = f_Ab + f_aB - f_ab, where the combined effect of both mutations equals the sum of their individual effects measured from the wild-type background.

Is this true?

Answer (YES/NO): YES